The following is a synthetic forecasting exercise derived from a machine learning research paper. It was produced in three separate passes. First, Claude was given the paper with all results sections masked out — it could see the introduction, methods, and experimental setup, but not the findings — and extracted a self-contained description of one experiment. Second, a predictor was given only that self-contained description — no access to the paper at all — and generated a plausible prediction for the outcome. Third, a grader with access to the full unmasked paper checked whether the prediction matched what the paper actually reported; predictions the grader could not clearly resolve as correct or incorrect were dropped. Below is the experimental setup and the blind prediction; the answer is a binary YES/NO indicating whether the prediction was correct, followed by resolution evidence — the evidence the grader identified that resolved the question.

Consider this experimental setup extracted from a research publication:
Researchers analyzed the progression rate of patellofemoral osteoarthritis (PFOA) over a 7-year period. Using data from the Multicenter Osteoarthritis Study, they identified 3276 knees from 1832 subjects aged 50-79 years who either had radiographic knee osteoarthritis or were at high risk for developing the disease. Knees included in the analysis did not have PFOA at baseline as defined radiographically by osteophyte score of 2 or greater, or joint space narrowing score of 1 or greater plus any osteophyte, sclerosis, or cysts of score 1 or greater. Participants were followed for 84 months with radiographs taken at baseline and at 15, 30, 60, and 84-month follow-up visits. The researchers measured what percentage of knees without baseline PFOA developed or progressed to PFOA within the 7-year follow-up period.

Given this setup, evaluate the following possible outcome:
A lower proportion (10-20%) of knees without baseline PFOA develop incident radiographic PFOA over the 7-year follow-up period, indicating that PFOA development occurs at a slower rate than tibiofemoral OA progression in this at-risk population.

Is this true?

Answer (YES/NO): YES